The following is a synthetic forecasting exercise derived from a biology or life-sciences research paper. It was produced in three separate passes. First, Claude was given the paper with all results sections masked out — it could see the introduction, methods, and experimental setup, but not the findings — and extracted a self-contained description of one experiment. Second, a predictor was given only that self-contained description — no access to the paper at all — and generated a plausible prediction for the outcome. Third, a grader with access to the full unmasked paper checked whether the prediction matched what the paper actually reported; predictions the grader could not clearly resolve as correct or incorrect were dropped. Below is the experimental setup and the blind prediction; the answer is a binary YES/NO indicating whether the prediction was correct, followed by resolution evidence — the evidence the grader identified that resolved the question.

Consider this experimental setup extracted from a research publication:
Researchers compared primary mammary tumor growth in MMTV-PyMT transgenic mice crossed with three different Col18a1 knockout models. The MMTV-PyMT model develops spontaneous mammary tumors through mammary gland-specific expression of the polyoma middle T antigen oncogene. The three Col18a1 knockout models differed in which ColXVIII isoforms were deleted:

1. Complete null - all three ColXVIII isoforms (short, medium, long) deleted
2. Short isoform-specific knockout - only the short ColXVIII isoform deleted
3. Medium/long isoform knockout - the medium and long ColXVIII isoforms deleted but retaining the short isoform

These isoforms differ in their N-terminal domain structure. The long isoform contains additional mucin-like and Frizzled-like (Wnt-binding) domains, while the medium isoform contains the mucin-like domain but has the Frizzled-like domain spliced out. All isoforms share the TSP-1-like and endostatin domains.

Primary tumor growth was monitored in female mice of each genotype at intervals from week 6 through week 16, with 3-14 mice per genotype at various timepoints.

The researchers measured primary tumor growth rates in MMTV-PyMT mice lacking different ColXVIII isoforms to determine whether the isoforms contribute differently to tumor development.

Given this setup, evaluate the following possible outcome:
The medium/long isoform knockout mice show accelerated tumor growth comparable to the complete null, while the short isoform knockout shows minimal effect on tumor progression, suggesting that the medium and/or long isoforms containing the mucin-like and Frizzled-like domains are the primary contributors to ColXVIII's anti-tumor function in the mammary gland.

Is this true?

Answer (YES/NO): NO